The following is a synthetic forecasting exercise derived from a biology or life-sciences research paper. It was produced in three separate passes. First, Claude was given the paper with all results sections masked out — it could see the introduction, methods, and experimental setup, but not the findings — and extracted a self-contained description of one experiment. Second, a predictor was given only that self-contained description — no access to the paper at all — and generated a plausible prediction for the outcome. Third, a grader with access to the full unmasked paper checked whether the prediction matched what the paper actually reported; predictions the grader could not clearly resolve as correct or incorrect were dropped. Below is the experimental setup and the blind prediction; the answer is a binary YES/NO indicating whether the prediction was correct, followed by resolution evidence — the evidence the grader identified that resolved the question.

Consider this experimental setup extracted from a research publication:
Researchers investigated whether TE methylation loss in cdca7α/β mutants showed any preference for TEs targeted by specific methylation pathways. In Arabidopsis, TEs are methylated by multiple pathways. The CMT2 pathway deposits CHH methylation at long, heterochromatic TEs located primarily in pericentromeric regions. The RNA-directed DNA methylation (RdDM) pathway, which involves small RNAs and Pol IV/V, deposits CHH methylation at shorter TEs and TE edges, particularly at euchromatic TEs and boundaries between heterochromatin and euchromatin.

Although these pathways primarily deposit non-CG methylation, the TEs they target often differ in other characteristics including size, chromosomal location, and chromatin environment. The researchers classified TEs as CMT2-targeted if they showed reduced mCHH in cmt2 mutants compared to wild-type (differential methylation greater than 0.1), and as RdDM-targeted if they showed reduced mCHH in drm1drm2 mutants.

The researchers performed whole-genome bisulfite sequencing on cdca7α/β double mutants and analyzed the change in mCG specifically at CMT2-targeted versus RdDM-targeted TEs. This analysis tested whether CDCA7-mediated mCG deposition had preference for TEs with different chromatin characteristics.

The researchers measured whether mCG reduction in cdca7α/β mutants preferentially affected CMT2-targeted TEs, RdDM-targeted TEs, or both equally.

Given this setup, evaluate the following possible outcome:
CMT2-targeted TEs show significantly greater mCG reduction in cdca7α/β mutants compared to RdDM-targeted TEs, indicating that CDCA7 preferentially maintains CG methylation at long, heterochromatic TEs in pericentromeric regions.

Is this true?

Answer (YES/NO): YES